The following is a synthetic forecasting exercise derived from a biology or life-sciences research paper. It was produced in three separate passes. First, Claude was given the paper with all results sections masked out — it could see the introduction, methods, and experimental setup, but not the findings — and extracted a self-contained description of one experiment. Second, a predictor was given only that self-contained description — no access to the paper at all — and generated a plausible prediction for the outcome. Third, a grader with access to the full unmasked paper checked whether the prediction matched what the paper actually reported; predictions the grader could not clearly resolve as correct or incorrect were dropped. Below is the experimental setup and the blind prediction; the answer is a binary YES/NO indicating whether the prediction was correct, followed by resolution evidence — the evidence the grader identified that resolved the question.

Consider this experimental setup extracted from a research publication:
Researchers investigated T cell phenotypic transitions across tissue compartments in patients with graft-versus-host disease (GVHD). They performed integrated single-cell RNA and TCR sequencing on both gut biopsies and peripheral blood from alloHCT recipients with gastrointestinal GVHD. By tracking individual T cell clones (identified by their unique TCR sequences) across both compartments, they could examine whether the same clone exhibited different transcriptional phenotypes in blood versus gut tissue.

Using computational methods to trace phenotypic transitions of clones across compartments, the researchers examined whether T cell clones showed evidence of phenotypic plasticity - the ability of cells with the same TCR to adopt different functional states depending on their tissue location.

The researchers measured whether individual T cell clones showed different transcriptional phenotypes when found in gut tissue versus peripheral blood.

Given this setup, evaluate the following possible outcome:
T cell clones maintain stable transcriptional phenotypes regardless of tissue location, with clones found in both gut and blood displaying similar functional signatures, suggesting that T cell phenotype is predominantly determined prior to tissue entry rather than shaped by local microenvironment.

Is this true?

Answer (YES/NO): NO